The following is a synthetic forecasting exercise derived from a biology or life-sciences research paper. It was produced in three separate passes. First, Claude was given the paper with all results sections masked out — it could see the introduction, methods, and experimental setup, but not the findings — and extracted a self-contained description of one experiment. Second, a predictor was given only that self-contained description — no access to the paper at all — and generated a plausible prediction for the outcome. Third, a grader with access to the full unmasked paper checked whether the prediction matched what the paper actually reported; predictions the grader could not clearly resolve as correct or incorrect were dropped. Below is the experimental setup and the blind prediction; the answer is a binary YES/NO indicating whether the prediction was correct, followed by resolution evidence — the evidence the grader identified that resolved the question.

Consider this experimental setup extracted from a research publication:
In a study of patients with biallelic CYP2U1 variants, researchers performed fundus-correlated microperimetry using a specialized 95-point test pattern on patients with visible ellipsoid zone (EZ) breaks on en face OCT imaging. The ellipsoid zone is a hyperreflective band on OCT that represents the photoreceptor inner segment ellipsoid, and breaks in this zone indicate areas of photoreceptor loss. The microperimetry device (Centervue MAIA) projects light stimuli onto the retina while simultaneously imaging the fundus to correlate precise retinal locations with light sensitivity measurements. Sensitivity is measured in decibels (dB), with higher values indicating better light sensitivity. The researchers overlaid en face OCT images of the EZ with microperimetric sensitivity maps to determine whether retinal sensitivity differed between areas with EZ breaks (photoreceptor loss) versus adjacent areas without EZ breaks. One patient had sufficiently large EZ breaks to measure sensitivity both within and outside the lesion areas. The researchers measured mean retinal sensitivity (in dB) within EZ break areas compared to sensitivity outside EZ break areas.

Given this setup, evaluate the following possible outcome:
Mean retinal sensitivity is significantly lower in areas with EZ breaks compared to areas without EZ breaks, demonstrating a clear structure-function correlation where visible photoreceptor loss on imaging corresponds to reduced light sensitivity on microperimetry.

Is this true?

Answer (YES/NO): YES